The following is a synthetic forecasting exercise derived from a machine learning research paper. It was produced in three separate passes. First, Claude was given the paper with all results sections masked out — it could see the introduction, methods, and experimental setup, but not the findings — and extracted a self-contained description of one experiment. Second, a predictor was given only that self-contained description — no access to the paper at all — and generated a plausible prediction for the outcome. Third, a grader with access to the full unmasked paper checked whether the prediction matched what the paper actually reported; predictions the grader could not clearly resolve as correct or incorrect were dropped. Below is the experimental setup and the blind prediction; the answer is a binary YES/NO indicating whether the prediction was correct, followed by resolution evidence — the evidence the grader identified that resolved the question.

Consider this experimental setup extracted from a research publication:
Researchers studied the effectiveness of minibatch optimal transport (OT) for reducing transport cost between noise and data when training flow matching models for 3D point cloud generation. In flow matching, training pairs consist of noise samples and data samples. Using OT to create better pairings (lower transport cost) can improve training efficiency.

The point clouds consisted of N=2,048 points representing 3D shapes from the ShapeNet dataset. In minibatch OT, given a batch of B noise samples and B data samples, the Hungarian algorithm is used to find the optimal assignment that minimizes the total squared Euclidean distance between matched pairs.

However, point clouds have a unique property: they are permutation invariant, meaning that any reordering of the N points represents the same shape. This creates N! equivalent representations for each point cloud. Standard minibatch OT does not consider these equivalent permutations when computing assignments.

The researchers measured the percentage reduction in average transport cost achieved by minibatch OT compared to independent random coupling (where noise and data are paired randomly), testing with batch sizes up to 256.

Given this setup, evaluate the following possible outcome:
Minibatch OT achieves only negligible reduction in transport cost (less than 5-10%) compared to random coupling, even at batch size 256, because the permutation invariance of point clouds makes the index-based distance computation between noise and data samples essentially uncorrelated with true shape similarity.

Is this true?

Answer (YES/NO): YES